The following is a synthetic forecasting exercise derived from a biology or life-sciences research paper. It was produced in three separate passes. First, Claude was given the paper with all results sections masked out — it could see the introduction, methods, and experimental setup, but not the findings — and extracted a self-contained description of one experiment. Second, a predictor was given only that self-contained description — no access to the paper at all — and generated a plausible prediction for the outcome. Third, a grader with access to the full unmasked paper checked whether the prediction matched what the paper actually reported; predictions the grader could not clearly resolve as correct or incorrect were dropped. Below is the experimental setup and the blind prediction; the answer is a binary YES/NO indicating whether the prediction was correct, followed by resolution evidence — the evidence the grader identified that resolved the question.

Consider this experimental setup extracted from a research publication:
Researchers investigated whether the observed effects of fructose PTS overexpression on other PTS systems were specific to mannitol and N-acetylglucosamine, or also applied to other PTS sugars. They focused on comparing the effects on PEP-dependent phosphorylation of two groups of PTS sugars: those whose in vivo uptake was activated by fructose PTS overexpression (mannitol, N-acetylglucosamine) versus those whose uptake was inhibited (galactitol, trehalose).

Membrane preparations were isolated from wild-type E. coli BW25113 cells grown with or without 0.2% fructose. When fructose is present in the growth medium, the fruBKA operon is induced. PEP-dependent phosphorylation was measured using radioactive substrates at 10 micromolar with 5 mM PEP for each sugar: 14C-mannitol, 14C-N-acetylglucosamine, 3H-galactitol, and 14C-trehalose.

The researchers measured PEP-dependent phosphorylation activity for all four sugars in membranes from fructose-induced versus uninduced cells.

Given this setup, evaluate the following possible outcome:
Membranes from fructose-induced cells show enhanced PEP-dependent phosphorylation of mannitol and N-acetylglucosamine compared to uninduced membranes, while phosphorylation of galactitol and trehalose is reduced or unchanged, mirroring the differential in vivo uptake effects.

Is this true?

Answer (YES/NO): YES